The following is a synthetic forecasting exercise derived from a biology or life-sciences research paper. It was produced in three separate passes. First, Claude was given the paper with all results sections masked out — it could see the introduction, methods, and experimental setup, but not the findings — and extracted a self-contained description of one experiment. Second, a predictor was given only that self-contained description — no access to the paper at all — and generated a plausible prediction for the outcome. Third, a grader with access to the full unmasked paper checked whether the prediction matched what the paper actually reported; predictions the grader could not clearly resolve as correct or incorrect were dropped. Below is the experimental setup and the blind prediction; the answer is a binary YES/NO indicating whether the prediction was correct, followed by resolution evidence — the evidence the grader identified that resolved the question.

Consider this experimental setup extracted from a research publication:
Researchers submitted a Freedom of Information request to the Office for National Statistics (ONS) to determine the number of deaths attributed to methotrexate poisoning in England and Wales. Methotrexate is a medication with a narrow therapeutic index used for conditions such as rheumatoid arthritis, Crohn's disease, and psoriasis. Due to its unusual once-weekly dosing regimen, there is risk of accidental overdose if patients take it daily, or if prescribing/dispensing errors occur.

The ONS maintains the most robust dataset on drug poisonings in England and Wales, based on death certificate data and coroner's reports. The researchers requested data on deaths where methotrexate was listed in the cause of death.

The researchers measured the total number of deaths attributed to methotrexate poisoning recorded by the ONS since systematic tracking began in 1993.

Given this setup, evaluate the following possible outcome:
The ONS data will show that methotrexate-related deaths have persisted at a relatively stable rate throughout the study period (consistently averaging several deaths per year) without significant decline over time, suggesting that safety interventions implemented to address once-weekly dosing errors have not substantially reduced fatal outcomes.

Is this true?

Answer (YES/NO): NO